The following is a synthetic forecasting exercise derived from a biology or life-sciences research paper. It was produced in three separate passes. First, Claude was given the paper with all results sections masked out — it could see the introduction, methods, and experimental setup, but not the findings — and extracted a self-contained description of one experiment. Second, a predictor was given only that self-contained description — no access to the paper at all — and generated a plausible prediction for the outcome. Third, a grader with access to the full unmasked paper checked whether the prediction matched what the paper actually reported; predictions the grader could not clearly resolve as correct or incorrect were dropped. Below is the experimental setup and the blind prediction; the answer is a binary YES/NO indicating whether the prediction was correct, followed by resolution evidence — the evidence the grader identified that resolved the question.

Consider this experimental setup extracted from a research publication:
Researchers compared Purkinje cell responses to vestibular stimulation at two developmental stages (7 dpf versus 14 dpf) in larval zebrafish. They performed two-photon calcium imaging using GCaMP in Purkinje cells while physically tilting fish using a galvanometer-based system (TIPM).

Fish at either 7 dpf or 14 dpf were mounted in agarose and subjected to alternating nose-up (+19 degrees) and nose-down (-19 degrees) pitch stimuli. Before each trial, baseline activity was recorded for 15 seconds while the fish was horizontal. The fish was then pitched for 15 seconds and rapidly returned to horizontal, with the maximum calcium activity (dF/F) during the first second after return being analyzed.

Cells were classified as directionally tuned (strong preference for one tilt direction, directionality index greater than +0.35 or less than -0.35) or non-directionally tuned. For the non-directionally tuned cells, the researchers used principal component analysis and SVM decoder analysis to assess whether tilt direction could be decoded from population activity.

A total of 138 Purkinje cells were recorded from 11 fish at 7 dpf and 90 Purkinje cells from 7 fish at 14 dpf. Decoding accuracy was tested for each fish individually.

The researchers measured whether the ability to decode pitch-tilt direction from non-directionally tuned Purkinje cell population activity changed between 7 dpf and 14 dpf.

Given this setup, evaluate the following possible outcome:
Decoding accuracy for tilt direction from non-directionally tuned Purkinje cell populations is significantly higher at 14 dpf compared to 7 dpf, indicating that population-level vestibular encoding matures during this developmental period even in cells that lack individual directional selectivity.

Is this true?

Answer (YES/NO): NO